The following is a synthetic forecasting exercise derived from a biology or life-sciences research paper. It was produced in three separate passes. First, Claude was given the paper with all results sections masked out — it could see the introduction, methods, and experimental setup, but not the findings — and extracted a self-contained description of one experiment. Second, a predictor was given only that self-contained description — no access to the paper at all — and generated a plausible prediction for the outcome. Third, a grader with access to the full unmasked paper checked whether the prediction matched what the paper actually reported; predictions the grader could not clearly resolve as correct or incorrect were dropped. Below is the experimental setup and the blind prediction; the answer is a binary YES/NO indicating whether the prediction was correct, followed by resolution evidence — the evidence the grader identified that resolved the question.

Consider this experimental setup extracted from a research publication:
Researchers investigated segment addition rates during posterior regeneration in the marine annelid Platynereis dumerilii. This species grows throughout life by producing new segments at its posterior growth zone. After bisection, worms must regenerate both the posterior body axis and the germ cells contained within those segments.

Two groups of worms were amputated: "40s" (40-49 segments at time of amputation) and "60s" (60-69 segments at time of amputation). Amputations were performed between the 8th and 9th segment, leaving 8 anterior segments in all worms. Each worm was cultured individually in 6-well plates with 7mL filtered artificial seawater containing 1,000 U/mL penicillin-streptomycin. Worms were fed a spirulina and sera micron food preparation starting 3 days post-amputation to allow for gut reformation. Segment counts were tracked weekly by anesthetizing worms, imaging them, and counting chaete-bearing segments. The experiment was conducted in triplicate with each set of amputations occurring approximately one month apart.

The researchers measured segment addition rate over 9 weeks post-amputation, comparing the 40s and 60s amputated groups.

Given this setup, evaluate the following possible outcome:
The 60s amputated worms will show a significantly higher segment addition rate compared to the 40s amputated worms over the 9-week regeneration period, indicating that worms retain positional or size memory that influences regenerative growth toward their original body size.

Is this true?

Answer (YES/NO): NO